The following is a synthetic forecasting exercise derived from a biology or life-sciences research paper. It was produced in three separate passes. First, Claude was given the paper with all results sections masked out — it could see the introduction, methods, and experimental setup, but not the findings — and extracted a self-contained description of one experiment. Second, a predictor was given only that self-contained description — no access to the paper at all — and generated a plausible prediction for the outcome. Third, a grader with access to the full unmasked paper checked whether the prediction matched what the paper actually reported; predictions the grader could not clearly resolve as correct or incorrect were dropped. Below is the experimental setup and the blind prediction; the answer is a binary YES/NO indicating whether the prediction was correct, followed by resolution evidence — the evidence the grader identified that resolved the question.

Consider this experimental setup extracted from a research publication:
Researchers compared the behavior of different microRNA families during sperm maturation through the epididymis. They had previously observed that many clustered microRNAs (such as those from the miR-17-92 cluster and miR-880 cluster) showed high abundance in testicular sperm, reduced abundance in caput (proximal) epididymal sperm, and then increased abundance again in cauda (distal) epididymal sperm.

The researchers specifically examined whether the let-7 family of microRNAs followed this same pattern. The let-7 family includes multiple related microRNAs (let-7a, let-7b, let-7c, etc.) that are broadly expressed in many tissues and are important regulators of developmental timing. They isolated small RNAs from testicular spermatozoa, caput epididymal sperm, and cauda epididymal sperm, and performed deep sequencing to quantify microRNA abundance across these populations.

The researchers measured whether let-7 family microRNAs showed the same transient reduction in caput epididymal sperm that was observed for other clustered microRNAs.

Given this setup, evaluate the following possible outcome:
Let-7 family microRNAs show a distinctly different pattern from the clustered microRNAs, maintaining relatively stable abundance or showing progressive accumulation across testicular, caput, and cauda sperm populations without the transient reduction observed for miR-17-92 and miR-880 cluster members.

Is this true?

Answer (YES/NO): YES